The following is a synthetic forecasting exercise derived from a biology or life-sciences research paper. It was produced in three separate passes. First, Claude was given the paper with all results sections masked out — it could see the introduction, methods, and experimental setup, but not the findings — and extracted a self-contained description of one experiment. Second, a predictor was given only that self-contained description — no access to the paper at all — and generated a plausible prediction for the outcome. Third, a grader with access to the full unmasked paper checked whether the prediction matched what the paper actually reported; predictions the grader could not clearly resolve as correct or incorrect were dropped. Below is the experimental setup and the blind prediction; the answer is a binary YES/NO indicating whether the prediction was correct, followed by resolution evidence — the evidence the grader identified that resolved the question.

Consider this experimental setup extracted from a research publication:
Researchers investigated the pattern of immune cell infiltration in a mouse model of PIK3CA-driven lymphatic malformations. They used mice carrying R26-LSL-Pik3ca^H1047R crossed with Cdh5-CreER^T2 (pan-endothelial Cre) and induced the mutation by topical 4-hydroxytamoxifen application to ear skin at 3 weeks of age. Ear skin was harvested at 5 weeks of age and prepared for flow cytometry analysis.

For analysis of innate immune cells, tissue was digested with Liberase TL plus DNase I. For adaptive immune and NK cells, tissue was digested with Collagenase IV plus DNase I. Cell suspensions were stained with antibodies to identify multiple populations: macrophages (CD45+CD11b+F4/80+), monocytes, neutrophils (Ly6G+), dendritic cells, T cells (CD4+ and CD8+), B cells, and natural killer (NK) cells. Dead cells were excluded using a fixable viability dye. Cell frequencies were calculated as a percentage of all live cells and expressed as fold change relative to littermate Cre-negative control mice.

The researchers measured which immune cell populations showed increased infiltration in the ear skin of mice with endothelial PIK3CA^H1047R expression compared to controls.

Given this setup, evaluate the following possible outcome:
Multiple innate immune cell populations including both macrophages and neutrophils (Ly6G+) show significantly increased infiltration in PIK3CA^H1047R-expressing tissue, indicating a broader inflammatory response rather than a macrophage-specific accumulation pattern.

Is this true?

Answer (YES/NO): NO